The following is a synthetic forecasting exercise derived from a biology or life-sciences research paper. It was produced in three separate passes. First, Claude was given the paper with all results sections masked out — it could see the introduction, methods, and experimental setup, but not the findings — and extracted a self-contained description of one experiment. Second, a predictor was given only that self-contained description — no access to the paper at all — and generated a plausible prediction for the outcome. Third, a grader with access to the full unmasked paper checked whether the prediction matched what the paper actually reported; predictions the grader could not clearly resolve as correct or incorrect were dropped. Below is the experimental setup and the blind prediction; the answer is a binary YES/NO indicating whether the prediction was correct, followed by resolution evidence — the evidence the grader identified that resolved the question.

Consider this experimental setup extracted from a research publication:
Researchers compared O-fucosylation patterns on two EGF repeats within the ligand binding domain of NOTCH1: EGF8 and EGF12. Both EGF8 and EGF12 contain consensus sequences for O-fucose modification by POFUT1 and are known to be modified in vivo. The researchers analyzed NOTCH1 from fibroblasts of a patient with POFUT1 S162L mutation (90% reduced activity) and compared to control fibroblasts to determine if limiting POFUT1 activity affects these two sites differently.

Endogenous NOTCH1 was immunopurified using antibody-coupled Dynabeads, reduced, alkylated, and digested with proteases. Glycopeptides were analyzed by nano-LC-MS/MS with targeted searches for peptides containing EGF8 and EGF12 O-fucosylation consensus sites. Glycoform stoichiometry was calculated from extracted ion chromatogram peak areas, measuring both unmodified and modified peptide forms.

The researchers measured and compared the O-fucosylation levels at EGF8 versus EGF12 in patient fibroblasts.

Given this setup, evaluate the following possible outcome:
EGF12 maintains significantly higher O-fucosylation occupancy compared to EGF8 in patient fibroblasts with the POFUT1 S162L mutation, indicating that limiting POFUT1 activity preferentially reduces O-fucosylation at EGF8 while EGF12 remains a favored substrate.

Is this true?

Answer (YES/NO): NO